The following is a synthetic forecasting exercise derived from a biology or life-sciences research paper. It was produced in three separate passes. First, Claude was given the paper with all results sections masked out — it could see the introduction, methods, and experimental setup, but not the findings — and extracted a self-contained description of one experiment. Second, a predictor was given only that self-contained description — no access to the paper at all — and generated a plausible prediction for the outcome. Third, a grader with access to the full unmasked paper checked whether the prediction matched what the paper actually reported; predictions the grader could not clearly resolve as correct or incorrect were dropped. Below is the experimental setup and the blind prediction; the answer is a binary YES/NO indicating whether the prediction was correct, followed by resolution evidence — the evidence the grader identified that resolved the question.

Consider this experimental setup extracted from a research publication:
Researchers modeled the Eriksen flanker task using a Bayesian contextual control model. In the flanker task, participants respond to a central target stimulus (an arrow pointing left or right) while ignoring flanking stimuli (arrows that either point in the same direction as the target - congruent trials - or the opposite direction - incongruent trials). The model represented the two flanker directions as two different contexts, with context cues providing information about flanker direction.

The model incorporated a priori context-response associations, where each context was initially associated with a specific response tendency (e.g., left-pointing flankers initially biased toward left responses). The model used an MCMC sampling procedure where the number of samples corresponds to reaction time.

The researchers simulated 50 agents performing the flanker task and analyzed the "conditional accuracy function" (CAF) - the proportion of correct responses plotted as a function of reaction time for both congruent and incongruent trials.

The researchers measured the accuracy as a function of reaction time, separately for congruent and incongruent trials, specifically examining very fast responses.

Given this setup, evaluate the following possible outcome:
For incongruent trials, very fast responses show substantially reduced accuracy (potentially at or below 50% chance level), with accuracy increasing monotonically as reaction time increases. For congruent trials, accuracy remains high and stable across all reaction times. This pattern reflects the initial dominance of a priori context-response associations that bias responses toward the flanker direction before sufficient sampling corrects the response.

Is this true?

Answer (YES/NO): YES